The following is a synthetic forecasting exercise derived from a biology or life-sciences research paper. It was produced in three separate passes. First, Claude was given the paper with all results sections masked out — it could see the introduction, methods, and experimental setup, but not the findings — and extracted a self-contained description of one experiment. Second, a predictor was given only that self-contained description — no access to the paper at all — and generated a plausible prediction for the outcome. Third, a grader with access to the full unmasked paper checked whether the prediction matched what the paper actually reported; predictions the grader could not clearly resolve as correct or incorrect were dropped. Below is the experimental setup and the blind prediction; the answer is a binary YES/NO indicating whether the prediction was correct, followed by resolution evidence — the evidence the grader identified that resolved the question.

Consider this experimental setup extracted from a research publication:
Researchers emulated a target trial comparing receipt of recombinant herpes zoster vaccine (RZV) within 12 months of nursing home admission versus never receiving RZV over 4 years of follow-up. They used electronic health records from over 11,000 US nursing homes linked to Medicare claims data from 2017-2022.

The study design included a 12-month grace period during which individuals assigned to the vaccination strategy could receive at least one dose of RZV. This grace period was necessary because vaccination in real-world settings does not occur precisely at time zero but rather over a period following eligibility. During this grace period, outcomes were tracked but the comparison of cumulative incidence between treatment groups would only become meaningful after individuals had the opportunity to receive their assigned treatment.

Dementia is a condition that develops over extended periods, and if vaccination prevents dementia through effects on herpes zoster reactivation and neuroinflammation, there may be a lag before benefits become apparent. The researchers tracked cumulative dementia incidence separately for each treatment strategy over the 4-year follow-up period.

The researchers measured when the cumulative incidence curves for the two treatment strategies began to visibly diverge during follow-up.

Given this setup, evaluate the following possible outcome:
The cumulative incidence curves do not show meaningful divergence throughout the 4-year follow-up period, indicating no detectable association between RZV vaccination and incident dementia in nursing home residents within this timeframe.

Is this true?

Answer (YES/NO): NO